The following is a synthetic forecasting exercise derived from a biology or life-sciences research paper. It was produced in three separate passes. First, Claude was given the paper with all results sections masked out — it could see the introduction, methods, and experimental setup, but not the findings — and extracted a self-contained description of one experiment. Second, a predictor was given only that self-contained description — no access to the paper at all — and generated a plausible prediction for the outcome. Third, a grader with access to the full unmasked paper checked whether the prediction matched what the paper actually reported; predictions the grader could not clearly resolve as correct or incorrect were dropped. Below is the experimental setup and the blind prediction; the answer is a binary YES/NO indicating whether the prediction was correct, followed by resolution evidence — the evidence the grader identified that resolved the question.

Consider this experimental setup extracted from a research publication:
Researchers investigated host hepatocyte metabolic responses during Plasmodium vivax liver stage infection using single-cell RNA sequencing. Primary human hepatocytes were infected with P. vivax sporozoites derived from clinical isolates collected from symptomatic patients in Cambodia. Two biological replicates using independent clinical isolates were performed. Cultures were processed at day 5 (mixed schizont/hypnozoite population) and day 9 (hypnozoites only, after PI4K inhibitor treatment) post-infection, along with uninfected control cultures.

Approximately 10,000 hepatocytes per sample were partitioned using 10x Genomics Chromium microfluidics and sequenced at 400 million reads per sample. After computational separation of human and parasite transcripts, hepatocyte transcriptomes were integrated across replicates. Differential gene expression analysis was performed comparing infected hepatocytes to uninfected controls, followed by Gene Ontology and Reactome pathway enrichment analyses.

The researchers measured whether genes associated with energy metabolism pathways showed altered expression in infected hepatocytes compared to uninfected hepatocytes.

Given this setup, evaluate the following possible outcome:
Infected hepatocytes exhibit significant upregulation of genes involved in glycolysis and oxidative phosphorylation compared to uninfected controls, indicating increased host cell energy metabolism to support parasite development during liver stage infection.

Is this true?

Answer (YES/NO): NO